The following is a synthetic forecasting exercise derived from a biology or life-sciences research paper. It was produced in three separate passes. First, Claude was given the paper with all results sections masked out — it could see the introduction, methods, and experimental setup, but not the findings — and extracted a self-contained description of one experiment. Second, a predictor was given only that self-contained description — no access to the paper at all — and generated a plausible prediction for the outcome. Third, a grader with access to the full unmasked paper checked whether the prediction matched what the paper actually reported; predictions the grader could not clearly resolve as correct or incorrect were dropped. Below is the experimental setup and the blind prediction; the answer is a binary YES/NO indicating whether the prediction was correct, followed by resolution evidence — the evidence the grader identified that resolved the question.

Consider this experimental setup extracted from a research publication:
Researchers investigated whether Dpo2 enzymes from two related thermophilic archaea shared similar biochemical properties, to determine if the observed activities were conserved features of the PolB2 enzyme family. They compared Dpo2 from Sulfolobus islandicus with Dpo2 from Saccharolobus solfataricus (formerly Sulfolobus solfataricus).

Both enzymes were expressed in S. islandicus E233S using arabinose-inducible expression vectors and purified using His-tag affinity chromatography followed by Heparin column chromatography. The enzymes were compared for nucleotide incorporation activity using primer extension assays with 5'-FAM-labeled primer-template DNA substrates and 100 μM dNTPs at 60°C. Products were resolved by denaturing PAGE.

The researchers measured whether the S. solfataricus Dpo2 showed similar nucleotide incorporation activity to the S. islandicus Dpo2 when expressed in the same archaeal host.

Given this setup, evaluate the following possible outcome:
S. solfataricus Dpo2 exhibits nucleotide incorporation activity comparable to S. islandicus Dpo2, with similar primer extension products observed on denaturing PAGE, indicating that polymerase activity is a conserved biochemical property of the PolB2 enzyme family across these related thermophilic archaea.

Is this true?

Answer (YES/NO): YES